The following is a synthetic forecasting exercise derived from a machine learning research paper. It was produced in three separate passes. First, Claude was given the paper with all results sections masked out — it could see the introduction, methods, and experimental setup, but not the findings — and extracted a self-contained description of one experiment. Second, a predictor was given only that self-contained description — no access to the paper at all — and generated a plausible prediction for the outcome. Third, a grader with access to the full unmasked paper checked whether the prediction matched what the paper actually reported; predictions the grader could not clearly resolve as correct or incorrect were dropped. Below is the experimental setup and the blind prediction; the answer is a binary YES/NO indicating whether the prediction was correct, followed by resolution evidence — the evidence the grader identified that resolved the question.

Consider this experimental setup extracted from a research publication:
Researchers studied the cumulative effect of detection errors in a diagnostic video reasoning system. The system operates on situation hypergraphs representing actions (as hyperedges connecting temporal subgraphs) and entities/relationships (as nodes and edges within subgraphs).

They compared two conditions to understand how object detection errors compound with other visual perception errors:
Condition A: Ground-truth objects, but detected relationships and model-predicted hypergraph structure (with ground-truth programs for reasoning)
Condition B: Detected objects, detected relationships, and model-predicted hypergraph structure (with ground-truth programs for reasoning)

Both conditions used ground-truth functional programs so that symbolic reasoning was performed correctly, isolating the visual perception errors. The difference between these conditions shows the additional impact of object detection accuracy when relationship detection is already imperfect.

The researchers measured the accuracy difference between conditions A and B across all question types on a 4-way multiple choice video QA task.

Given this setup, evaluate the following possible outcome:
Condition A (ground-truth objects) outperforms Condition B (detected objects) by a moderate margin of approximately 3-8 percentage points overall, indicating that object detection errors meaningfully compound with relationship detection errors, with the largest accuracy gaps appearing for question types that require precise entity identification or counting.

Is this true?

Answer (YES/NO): NO